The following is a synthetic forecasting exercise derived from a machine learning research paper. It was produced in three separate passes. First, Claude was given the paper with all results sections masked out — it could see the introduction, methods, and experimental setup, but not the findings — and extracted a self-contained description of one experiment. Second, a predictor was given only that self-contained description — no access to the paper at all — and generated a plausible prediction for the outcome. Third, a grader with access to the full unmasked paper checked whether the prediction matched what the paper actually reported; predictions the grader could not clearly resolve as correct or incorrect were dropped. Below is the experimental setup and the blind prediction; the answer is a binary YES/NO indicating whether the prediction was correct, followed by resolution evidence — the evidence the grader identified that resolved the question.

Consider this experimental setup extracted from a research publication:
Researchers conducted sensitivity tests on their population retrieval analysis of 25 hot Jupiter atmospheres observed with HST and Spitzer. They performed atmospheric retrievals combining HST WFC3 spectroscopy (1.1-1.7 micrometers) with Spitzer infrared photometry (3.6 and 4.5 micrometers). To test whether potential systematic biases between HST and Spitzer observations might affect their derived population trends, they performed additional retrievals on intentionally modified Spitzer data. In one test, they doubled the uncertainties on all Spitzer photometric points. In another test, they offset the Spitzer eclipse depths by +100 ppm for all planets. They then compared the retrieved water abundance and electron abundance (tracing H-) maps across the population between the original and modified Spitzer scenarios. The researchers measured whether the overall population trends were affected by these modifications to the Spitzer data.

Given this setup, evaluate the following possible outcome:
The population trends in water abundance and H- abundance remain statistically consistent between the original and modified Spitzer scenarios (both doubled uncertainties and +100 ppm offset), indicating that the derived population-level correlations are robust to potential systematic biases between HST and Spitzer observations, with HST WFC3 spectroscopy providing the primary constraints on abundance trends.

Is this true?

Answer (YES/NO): NO